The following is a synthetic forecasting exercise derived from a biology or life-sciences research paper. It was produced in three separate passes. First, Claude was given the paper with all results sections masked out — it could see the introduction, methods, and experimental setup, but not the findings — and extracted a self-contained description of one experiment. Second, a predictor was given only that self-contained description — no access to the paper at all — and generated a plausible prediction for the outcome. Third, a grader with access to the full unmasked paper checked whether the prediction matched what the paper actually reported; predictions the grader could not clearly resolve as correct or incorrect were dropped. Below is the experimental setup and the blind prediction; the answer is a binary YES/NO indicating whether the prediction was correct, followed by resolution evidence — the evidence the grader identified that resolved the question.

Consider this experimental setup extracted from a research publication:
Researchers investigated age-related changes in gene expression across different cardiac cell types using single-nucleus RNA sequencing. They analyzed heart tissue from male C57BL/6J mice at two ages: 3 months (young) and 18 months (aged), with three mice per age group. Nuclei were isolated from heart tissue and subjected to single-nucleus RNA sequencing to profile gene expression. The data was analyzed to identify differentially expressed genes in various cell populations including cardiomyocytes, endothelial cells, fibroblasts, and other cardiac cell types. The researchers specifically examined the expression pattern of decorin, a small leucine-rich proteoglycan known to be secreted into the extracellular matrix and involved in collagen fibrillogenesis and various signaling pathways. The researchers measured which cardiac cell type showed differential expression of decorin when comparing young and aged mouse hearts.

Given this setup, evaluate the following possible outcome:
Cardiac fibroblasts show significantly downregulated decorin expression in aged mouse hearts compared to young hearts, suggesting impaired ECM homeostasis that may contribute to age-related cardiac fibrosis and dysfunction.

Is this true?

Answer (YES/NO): NO